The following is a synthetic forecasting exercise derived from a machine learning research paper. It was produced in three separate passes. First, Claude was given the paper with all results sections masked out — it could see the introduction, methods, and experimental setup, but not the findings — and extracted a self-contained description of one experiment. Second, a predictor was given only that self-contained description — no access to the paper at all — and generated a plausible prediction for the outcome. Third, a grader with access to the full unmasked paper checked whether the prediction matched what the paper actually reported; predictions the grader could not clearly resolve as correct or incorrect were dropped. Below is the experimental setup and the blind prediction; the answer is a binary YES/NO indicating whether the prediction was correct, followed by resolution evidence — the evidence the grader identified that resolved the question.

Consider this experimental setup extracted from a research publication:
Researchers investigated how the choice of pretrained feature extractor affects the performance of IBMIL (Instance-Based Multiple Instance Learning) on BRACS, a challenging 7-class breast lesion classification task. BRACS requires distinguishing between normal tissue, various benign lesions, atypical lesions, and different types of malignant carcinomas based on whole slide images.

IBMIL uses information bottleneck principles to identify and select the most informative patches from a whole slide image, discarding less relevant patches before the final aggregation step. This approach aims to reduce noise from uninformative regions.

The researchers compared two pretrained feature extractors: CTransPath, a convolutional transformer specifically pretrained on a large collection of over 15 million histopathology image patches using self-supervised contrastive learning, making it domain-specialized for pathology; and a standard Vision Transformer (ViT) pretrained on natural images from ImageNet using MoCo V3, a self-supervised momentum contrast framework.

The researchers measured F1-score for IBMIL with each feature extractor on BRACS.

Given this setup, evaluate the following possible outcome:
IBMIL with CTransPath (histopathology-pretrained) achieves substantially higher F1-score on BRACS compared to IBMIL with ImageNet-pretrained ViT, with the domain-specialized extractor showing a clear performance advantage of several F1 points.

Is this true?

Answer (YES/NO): NO